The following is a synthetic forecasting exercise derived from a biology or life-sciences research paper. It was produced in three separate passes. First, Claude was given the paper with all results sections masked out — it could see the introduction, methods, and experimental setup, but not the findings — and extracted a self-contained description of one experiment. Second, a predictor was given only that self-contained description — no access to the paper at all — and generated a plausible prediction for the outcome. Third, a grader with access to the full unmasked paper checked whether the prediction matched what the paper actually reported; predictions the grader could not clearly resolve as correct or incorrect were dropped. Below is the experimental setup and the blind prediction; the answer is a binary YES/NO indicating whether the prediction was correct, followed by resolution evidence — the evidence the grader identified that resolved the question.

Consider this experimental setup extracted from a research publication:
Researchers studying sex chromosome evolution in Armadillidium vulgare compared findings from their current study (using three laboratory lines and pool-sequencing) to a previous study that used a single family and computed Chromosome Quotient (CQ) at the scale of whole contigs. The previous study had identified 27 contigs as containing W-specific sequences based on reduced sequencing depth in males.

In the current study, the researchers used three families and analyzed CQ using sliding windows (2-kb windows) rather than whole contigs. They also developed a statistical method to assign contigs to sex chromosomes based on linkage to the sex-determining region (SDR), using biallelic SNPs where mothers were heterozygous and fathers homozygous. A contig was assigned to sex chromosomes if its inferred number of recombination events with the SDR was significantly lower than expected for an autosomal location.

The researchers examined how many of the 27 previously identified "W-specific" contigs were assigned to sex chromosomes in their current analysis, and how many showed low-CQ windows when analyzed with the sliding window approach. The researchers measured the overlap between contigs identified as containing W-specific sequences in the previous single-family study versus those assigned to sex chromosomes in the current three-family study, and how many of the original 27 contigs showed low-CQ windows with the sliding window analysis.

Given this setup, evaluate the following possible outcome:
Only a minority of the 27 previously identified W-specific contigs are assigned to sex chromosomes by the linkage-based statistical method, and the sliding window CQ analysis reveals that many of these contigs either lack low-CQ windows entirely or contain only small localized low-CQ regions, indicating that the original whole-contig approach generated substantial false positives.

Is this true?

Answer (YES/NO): NO